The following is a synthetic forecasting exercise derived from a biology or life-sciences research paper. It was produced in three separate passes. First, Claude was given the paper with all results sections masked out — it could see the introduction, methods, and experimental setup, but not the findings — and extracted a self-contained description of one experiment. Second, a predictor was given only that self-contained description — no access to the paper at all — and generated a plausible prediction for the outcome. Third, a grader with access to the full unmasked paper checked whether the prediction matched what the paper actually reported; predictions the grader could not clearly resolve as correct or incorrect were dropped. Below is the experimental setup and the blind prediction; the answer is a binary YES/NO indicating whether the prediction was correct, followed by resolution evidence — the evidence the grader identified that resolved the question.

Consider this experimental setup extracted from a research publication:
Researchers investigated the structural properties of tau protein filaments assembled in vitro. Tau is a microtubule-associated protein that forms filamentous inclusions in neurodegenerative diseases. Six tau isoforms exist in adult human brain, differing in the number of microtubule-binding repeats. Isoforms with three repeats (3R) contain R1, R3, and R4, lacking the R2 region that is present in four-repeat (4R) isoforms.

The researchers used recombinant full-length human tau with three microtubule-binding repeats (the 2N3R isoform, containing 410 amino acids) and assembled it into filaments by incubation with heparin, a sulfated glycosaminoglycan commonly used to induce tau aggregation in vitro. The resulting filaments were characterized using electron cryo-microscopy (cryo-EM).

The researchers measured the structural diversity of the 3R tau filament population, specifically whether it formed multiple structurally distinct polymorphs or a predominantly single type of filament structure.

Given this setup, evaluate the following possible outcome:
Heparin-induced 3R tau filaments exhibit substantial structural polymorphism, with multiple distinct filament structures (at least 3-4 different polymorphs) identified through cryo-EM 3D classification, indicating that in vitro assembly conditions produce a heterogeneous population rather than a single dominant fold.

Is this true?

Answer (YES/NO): NO